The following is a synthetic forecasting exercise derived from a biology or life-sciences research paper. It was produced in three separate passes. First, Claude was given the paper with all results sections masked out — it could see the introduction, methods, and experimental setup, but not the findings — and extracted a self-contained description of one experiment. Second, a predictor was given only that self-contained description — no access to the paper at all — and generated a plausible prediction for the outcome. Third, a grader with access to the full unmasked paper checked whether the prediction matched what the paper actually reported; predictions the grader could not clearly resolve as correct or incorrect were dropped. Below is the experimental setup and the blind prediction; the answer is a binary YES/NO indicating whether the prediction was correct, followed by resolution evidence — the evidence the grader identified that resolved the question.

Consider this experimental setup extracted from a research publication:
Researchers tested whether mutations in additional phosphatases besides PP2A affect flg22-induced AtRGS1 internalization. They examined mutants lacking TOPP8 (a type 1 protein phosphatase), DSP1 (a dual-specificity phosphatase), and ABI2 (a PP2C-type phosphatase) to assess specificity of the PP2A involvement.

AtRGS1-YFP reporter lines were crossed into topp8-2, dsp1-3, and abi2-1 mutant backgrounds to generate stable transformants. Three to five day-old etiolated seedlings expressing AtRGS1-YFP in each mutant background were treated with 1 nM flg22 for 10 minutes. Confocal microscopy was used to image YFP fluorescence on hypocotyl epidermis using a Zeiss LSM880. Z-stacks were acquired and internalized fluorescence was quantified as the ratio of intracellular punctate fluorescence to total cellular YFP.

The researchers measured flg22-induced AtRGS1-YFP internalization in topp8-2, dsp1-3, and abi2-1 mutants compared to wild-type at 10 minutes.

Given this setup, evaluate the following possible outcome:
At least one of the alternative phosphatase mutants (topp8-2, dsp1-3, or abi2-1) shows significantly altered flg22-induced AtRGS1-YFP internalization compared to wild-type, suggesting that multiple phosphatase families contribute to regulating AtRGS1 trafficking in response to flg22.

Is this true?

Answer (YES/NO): NO